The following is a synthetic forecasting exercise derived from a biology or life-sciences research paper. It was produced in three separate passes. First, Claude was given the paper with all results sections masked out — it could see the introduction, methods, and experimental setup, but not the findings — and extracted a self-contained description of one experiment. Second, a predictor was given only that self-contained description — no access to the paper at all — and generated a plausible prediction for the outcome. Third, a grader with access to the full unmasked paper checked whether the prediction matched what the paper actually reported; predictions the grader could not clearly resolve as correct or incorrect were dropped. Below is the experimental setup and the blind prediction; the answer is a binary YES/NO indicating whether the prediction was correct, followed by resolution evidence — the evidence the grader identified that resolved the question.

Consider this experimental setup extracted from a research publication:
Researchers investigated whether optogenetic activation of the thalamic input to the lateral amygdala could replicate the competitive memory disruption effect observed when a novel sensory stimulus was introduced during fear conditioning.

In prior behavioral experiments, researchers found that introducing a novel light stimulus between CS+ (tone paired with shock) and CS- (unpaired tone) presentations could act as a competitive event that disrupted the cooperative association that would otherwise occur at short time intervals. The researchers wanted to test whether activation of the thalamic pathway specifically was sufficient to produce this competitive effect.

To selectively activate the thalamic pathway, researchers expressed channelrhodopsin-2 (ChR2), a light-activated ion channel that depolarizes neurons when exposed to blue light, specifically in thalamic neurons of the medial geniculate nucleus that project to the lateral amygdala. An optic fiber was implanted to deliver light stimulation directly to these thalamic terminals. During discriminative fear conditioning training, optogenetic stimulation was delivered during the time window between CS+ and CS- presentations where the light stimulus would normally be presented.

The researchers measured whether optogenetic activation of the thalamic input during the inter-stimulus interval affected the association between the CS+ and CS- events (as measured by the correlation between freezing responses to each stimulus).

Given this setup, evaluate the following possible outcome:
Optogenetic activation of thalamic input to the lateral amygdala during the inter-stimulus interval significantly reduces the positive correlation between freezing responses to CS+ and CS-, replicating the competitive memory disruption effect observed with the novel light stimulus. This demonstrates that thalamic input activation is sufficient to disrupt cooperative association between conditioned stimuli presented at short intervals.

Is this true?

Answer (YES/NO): YES